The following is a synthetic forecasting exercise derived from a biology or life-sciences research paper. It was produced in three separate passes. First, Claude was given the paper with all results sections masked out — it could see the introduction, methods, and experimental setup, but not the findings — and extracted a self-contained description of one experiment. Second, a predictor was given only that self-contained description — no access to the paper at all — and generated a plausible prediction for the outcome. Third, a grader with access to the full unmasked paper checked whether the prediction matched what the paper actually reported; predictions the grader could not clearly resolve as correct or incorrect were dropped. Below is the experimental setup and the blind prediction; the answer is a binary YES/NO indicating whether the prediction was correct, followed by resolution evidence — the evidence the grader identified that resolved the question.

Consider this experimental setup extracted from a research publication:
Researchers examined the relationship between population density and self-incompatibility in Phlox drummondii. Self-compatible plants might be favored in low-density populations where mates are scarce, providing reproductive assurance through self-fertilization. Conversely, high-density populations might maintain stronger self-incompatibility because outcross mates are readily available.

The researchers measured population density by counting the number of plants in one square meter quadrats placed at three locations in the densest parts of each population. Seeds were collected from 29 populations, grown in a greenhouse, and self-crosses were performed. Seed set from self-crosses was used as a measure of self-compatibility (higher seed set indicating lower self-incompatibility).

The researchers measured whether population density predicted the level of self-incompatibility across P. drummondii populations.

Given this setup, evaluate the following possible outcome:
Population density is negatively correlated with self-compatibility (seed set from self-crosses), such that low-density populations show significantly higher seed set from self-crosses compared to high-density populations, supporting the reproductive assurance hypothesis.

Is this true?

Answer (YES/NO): NO